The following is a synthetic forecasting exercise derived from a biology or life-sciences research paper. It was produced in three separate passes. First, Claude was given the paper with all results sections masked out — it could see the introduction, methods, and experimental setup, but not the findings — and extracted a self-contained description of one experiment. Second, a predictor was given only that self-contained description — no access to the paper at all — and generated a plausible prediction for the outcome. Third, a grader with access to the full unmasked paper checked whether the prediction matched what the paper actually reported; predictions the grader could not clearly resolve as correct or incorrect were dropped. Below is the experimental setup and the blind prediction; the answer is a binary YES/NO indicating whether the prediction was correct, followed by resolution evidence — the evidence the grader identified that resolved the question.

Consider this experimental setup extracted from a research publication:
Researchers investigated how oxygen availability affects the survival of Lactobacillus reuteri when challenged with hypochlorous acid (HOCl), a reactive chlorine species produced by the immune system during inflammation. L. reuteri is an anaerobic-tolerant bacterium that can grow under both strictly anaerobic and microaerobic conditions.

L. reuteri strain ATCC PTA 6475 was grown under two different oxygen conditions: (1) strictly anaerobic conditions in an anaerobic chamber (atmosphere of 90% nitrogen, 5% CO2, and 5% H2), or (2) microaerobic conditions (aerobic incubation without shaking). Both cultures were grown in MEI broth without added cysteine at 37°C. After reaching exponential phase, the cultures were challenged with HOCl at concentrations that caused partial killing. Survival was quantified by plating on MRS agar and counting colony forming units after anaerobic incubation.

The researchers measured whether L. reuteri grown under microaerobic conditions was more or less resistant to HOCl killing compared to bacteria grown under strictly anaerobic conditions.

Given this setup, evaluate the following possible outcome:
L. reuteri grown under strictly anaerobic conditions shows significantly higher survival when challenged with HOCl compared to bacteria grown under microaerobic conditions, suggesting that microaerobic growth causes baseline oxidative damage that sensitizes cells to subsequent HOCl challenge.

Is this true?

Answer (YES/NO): YES